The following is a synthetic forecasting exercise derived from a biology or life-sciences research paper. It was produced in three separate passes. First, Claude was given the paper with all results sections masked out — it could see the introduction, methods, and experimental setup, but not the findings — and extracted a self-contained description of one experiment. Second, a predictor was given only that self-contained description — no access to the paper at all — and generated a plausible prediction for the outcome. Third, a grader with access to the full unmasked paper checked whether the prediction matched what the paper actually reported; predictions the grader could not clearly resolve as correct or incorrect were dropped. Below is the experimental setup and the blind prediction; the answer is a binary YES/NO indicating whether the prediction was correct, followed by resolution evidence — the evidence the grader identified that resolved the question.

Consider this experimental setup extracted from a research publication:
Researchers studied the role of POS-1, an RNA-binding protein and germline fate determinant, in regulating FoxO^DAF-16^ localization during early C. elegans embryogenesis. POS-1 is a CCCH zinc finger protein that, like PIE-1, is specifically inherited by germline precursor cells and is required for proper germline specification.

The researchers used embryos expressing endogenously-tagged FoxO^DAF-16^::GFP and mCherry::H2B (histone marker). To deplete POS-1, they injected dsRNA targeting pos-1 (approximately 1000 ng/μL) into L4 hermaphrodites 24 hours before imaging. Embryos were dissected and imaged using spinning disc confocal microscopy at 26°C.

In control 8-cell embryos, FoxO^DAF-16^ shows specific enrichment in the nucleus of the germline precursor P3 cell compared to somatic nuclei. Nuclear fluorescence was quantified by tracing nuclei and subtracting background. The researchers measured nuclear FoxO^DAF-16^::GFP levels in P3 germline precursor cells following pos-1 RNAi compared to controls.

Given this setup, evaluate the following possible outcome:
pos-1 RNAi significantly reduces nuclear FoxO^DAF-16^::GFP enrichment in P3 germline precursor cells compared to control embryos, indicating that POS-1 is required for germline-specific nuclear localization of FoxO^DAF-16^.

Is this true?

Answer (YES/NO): YES